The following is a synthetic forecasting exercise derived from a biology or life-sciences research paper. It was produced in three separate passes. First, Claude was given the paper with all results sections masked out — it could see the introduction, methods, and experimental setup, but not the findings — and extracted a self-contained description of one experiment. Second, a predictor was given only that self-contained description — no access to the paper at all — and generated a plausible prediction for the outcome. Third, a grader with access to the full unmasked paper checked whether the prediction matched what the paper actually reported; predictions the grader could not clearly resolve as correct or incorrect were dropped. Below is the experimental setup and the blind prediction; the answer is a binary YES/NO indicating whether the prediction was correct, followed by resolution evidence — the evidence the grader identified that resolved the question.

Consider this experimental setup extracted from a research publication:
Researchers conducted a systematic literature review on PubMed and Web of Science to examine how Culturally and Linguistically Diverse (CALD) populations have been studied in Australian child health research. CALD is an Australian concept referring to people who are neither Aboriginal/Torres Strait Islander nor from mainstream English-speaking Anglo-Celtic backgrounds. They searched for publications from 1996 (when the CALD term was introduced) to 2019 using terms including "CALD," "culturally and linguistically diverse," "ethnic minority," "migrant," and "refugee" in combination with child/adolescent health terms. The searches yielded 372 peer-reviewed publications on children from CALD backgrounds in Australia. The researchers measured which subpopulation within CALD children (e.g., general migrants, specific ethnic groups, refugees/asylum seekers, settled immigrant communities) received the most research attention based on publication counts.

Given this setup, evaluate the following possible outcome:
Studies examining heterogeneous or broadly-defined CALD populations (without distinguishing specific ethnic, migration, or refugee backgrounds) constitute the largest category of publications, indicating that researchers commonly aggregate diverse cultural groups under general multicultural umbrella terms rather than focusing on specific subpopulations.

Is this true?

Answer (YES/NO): NO